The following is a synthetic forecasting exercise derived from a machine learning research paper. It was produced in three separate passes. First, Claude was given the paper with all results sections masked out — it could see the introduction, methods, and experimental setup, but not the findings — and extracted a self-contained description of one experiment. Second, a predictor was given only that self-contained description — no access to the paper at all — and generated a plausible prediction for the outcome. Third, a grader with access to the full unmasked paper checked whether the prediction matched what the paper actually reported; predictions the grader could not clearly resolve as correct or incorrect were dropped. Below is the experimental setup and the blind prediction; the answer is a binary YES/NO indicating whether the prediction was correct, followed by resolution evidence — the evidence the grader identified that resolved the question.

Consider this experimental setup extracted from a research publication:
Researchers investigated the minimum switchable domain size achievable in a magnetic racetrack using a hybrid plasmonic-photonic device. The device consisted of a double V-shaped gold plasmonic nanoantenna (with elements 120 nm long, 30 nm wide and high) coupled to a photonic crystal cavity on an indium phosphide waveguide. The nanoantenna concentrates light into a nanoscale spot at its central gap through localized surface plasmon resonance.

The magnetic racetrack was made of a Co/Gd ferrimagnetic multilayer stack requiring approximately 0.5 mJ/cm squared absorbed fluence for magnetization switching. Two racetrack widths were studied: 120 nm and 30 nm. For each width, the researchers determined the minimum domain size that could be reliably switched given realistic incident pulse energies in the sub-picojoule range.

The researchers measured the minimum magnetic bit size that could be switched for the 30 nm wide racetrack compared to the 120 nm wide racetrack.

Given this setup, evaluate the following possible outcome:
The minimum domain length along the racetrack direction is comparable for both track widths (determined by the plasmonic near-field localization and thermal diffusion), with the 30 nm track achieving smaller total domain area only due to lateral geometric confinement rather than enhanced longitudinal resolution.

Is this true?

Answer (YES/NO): NO